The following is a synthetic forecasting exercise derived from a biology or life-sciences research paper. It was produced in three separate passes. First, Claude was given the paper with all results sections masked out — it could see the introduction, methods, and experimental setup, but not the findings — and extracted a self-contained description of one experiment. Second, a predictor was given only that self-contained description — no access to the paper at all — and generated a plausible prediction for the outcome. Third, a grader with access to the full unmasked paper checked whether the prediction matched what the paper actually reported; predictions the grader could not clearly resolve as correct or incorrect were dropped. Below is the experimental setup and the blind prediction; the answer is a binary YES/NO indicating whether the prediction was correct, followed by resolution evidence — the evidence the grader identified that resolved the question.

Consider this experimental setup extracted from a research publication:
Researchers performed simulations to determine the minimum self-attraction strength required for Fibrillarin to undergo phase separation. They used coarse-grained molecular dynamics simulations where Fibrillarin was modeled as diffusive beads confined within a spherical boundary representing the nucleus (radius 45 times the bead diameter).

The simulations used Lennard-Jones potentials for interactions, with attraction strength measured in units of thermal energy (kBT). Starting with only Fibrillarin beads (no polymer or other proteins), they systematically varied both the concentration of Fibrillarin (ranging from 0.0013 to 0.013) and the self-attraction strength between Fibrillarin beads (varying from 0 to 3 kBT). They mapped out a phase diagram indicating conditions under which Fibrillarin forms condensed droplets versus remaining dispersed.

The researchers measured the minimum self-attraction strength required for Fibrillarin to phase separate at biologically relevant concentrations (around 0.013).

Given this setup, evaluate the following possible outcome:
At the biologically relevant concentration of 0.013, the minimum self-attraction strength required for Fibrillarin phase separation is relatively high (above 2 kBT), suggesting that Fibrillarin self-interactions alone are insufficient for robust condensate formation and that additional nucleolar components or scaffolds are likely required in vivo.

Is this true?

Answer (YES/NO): NO